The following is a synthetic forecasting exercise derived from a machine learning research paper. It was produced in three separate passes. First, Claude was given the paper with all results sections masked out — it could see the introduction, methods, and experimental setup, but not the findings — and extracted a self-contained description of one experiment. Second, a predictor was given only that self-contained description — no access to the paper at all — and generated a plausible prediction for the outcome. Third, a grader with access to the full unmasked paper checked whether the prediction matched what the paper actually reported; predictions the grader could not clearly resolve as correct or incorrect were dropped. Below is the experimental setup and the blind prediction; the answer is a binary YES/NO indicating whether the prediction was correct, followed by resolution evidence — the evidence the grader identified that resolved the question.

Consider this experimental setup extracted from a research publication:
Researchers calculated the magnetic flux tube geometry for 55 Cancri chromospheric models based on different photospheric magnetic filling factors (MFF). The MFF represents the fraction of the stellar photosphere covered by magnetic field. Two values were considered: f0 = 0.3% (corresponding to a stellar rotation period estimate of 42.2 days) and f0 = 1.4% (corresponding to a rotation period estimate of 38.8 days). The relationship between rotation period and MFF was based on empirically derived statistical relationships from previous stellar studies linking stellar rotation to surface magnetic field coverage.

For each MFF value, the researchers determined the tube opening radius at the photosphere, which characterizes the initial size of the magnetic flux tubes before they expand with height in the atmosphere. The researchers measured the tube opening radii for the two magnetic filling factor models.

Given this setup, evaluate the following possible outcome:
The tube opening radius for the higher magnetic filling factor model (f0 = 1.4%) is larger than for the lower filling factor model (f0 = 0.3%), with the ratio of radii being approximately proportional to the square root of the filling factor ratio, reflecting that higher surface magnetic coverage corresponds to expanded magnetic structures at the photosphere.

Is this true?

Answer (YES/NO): YES